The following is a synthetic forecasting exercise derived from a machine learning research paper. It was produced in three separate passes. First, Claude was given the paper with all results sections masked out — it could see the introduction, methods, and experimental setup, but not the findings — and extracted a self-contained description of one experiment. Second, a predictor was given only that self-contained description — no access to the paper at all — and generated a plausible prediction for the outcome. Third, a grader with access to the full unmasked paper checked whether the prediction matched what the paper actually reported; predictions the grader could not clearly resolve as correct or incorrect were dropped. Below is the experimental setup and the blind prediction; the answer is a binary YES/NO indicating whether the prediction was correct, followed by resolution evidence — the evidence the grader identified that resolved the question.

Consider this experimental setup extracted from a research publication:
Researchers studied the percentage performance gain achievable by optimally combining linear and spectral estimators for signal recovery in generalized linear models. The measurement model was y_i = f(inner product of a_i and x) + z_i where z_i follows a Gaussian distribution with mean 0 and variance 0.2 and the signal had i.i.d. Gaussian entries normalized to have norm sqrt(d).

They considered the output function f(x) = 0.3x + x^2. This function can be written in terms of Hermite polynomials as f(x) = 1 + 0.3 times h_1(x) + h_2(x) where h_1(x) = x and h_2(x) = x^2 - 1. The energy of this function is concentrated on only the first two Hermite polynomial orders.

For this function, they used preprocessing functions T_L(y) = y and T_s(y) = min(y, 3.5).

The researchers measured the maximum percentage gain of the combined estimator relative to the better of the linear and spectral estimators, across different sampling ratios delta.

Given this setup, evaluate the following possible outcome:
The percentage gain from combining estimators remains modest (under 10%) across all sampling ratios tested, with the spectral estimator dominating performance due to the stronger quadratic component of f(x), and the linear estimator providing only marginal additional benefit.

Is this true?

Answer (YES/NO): NO